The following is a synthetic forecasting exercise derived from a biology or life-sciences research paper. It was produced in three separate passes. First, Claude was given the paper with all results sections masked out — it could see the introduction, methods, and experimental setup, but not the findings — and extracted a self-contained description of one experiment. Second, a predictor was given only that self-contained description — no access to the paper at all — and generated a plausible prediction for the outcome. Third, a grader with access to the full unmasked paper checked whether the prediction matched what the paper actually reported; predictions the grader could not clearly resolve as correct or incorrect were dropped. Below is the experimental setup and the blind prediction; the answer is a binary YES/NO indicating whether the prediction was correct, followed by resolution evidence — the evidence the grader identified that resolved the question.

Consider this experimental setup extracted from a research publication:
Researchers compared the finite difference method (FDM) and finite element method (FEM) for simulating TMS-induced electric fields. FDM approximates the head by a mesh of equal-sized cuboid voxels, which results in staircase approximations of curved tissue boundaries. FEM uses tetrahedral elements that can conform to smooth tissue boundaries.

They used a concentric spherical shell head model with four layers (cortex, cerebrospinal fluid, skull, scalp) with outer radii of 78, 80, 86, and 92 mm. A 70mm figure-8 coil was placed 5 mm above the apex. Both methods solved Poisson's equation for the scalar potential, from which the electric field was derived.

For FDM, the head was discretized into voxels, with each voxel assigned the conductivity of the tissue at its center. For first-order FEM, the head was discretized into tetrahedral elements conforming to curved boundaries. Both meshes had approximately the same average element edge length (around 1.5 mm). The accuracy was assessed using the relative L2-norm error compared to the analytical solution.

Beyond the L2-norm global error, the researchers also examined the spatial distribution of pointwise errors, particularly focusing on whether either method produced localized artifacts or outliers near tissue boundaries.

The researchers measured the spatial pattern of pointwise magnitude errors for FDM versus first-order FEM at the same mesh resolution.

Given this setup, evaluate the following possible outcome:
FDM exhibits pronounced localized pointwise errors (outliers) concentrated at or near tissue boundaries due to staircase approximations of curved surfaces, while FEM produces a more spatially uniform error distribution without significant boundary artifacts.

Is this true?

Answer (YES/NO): YES